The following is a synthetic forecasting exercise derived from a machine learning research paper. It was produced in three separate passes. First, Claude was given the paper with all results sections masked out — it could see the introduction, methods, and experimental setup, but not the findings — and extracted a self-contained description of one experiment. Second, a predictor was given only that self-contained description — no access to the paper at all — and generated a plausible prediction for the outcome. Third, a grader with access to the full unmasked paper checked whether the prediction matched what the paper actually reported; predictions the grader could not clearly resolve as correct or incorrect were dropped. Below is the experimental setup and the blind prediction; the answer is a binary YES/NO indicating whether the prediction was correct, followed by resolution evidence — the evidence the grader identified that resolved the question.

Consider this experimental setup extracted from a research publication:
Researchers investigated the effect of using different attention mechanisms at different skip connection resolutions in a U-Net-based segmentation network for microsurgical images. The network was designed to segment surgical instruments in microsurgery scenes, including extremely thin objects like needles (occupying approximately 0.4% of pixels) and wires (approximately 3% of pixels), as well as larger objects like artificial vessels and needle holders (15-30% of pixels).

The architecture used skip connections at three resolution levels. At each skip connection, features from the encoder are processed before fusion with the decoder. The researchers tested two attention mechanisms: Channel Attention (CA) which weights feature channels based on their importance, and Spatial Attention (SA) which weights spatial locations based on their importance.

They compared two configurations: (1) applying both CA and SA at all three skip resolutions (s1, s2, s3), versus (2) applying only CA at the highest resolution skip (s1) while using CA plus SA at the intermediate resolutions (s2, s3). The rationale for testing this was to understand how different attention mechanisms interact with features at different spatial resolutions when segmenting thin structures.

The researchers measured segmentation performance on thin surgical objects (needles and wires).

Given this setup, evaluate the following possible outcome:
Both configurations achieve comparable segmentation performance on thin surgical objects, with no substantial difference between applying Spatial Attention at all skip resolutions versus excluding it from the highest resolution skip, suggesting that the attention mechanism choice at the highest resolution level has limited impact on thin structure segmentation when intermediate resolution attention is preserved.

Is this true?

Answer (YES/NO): NO